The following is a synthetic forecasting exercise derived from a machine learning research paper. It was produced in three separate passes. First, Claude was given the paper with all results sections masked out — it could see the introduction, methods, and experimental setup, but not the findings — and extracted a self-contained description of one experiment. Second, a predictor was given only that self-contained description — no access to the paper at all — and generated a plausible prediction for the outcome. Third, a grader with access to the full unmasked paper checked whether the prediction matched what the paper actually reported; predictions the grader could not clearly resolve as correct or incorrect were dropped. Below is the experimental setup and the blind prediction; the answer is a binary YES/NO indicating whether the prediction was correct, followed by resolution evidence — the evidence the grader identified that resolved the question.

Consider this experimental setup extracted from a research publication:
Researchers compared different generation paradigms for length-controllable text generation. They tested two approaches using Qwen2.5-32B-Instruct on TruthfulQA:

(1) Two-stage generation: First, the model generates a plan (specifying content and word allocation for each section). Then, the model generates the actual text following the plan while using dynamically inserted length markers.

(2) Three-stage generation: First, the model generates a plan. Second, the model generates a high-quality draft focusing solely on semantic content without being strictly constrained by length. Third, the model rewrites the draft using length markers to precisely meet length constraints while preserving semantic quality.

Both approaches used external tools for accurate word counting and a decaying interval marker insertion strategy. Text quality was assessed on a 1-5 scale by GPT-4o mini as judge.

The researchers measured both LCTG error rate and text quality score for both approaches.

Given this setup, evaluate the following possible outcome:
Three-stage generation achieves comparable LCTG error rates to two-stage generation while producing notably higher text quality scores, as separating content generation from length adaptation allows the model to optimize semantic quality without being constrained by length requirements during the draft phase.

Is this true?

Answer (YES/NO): NO